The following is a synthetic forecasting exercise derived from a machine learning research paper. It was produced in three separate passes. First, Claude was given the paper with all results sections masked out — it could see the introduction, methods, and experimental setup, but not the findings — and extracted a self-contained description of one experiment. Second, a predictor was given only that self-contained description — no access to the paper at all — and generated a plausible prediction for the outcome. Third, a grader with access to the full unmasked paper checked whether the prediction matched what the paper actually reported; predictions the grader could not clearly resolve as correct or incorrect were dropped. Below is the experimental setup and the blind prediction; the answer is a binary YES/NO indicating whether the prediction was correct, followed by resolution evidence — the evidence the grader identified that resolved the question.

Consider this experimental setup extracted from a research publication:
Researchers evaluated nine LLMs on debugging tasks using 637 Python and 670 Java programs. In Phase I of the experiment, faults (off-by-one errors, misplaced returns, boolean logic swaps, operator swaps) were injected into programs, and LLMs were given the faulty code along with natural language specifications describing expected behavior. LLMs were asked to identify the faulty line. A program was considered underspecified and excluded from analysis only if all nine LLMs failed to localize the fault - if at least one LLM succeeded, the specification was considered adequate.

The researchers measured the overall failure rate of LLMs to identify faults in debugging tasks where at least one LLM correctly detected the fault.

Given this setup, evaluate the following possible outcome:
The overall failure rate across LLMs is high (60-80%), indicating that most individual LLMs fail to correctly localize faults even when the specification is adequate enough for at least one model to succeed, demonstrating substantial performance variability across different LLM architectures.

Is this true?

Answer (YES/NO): YES